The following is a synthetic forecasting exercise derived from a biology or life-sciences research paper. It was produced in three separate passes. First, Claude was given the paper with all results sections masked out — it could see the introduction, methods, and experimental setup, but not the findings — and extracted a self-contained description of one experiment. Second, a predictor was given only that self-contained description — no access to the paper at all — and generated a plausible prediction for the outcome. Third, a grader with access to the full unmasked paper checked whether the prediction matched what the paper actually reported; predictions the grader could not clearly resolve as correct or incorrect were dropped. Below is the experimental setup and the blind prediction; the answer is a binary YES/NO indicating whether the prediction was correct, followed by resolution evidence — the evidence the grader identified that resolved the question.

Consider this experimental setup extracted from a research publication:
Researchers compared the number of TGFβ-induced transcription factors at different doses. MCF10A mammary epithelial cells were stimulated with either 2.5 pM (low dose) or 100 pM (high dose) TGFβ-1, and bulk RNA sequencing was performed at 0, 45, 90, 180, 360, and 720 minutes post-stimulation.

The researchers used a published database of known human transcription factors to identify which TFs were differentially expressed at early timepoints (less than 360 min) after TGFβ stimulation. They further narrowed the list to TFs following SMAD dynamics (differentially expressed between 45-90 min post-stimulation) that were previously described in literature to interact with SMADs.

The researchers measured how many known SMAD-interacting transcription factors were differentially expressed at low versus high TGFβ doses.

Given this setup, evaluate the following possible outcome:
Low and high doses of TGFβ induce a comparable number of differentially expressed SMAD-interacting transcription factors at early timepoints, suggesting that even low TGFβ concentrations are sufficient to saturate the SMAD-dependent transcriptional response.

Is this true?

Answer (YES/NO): NO